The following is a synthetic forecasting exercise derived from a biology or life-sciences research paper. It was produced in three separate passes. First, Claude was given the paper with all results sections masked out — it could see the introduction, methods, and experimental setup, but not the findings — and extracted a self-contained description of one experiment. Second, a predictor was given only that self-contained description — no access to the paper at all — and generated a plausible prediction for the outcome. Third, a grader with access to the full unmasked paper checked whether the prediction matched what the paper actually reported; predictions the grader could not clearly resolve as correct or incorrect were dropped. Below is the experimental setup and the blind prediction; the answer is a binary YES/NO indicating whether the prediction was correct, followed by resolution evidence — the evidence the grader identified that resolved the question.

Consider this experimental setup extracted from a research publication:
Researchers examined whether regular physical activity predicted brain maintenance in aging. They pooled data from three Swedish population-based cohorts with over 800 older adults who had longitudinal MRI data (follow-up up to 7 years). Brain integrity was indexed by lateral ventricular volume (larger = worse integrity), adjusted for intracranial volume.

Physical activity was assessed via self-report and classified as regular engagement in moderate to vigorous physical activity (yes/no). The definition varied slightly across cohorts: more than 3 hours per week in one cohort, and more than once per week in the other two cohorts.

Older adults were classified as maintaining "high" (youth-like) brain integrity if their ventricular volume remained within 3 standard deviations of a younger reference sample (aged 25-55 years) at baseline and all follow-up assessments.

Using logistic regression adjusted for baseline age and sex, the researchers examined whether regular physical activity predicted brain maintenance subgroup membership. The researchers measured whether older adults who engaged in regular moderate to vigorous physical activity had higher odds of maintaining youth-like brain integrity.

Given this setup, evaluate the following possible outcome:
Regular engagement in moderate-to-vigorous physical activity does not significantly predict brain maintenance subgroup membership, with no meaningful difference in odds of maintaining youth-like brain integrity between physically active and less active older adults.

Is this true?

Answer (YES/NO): YES